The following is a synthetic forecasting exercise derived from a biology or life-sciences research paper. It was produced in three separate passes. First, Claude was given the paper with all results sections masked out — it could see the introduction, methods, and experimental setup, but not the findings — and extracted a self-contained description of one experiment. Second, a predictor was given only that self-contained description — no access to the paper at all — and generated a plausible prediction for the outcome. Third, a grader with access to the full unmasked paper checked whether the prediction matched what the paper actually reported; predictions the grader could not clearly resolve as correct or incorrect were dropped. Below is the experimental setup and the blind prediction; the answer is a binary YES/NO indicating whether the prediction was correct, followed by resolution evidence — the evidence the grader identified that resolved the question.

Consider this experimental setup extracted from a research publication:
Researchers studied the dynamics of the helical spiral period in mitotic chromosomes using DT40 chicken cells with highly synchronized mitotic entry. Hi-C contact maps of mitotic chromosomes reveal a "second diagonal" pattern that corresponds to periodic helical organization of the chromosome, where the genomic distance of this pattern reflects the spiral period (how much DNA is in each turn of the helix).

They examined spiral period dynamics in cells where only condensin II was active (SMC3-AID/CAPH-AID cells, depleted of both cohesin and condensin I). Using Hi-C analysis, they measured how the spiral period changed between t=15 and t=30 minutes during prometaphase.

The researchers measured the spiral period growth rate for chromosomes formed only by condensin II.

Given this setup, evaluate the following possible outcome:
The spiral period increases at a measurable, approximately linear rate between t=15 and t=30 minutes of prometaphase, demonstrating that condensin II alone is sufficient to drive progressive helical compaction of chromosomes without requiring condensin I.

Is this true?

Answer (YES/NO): YES